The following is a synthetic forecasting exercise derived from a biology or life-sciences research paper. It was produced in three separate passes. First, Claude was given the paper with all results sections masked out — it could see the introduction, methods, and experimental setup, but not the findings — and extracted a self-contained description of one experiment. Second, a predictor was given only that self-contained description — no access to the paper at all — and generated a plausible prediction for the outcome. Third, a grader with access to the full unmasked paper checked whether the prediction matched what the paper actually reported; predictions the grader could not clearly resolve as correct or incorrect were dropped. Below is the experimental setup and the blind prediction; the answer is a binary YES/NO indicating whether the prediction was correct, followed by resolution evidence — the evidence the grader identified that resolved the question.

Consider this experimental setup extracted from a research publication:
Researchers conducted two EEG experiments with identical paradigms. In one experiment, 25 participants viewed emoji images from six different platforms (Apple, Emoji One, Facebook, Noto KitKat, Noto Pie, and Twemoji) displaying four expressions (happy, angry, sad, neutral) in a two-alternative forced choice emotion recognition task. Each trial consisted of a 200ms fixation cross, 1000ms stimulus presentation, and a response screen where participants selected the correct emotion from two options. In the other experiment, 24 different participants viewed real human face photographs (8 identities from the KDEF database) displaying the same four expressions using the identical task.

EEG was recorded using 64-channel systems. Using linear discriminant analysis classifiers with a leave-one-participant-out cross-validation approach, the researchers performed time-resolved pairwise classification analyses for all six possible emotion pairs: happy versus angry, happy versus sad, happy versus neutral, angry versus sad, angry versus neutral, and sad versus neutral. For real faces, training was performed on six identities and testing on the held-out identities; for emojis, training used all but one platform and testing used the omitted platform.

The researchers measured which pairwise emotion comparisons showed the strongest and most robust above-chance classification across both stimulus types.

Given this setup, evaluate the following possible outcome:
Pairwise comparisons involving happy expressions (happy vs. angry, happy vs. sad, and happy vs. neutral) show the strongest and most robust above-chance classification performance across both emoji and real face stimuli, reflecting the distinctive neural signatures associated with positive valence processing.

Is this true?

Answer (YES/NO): NO